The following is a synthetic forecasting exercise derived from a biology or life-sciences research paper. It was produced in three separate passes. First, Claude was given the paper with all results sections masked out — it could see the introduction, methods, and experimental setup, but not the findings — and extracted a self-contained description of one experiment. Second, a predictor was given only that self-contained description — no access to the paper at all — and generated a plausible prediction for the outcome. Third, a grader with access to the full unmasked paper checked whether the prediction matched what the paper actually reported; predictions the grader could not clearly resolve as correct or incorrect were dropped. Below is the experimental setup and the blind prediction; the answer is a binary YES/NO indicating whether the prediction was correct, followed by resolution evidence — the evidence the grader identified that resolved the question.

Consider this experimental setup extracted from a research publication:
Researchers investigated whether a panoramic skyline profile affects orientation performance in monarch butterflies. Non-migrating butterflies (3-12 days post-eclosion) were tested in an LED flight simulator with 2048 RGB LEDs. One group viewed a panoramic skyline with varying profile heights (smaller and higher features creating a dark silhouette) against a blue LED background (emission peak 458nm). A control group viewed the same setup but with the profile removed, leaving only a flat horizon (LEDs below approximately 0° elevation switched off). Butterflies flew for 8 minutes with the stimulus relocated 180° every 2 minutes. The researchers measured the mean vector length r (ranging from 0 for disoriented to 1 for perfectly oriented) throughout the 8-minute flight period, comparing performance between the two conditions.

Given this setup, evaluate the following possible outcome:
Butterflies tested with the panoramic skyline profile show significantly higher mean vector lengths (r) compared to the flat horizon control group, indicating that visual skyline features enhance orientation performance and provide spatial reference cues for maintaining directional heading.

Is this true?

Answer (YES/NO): NO